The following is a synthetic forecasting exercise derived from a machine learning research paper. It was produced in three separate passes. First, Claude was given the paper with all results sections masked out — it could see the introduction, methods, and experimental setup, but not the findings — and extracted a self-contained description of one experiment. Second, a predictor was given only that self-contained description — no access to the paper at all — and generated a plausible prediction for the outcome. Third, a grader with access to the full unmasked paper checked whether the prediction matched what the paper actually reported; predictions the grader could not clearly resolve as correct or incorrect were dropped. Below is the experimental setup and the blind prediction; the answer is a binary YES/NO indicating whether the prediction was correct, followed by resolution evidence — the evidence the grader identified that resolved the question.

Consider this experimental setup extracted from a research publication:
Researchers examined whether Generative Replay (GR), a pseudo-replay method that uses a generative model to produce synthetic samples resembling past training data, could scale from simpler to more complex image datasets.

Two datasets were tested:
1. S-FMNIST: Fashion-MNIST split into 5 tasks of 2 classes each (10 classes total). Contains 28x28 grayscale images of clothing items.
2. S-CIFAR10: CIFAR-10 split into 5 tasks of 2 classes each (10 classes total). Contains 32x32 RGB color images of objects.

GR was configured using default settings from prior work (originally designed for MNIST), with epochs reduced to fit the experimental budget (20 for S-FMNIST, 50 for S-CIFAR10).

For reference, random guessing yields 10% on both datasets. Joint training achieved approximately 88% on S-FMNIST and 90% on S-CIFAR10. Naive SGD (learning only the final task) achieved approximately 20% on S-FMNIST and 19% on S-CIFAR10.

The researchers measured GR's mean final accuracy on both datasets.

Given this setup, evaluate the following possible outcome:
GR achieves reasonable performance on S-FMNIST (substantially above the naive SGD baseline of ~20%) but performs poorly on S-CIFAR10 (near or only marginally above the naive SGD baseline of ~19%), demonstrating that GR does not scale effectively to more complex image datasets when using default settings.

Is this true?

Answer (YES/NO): YES